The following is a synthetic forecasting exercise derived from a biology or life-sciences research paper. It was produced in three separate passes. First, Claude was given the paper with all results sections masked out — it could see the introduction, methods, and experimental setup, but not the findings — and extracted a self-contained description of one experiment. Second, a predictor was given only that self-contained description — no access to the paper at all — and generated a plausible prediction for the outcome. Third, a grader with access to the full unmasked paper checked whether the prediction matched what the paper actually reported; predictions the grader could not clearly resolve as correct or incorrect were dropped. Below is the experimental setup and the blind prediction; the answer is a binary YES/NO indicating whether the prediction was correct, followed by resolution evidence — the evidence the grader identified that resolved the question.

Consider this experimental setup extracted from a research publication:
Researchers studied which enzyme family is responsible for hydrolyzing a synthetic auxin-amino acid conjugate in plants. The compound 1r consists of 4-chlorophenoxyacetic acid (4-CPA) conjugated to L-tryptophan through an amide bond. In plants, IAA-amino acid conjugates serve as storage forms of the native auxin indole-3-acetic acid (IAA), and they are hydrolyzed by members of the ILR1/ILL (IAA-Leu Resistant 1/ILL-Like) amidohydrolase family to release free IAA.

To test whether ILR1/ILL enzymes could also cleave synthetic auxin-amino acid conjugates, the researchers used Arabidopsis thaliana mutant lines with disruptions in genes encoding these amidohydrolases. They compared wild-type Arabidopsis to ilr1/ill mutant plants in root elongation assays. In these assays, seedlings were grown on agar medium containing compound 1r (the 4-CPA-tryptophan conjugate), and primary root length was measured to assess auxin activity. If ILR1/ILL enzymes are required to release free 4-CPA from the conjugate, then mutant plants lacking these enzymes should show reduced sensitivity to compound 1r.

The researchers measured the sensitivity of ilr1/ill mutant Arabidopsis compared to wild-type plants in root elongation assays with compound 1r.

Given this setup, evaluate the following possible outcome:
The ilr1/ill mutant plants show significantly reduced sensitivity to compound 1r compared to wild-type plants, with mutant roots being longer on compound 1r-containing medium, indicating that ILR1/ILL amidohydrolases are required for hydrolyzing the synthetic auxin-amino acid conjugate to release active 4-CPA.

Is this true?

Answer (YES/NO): YES